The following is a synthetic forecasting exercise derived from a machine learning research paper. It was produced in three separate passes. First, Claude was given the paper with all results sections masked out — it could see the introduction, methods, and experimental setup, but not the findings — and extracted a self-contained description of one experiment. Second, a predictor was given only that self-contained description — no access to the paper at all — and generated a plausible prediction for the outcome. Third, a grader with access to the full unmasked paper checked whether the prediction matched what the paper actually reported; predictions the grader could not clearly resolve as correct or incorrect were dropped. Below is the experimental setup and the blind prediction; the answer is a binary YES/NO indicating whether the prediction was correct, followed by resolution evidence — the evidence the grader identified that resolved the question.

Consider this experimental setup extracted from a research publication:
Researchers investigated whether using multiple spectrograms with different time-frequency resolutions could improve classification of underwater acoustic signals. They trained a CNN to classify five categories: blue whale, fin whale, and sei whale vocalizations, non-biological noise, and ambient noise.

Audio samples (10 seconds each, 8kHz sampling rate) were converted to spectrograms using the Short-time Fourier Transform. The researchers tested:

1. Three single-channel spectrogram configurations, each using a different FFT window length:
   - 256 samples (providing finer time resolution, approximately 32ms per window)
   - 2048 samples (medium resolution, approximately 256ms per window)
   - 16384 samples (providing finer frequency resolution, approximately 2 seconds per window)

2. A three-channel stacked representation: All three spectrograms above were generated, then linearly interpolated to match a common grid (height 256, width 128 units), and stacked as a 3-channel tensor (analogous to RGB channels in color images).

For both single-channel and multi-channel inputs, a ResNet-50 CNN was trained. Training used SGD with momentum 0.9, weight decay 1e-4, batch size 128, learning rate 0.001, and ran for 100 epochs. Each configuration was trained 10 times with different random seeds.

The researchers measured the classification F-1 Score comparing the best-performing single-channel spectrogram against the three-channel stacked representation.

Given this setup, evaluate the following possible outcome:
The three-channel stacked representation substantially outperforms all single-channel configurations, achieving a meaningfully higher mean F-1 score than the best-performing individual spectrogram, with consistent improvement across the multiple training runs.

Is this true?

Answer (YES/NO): NO